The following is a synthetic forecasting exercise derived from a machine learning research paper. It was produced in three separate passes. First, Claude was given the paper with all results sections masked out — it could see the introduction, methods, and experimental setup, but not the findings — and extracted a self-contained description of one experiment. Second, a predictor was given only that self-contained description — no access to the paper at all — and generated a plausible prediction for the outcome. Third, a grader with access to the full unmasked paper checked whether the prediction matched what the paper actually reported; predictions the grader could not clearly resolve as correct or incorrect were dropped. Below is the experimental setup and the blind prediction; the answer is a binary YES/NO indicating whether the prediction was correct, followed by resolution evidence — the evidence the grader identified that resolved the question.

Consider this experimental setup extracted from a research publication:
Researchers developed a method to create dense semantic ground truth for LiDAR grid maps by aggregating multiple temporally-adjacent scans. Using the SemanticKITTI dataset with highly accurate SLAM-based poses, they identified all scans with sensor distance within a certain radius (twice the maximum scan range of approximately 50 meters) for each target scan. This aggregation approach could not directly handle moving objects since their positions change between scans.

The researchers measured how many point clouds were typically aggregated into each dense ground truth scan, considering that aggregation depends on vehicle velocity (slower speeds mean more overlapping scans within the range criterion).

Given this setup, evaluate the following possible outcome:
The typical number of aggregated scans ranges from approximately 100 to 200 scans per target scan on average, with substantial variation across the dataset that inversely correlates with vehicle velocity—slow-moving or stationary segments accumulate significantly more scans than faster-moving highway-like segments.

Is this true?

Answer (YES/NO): NO